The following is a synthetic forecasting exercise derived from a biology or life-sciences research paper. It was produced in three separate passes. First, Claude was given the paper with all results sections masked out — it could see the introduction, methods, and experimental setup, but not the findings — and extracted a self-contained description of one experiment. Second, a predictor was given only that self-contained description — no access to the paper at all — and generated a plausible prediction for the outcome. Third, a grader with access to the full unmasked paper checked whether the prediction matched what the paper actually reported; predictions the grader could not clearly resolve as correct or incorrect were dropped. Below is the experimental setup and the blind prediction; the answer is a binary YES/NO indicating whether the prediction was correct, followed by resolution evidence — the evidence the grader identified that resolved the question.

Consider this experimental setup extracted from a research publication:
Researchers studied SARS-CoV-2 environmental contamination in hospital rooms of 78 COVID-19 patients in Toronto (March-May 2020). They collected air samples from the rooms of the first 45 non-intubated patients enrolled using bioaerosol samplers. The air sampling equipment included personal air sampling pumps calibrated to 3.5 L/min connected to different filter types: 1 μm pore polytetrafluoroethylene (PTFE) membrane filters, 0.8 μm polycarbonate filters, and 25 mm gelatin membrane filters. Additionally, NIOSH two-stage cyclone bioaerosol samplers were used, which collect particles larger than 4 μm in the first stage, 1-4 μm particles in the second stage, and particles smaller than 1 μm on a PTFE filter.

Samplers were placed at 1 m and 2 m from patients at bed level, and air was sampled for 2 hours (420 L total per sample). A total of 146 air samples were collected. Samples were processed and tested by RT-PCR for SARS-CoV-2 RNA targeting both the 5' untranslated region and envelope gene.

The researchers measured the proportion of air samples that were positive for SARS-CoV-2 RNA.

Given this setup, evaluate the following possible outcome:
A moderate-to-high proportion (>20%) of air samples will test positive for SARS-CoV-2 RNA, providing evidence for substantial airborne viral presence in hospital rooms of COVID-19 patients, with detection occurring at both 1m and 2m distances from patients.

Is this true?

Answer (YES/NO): NO